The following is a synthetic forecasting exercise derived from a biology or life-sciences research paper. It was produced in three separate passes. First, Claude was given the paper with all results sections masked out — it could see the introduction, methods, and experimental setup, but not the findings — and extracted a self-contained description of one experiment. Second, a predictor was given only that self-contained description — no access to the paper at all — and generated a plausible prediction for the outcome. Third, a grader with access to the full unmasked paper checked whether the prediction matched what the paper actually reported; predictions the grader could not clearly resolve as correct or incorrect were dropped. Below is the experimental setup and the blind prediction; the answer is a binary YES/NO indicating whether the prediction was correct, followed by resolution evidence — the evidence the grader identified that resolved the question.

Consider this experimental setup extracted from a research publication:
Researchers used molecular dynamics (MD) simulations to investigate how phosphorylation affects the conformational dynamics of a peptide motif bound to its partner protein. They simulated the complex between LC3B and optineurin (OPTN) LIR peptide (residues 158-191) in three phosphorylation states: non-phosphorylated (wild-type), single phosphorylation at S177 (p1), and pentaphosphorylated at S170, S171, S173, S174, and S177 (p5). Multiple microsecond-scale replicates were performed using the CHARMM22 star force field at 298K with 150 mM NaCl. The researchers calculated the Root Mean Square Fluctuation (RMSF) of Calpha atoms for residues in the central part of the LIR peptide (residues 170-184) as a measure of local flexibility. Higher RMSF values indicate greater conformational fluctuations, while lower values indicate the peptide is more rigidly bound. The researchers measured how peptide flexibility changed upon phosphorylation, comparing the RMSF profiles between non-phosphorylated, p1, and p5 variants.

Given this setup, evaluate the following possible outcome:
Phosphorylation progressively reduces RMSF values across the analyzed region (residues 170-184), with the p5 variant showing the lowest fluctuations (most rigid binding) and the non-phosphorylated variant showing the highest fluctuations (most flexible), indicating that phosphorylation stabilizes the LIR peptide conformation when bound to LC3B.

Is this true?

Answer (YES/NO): NO